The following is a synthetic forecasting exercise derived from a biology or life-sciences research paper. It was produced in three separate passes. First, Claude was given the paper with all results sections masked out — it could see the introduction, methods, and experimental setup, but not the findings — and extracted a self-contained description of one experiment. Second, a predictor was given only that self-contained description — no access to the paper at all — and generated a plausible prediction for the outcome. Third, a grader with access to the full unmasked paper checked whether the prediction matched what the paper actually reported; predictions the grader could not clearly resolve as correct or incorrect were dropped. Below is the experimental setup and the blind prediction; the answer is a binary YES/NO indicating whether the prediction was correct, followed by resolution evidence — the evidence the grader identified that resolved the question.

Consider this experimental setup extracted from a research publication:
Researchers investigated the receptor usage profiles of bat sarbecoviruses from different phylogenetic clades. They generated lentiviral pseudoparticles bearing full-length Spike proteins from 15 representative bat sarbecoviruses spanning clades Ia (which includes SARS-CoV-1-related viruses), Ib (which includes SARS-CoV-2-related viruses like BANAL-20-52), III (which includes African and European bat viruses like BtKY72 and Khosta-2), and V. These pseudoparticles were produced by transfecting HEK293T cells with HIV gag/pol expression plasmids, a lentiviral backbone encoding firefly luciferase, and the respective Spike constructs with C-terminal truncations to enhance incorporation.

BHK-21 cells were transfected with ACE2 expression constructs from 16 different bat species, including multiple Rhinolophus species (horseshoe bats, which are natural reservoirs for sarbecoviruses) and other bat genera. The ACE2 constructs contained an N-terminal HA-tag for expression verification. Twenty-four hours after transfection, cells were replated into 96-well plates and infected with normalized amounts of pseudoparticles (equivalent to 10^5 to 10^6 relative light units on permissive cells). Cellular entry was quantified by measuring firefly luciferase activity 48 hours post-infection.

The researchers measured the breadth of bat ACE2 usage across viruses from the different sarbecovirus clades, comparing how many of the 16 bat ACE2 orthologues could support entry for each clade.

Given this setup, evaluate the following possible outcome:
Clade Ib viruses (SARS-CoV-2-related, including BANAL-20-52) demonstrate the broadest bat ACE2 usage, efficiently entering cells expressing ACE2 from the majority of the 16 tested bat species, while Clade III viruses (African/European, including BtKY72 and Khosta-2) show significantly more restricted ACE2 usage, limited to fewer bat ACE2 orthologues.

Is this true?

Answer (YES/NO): YES